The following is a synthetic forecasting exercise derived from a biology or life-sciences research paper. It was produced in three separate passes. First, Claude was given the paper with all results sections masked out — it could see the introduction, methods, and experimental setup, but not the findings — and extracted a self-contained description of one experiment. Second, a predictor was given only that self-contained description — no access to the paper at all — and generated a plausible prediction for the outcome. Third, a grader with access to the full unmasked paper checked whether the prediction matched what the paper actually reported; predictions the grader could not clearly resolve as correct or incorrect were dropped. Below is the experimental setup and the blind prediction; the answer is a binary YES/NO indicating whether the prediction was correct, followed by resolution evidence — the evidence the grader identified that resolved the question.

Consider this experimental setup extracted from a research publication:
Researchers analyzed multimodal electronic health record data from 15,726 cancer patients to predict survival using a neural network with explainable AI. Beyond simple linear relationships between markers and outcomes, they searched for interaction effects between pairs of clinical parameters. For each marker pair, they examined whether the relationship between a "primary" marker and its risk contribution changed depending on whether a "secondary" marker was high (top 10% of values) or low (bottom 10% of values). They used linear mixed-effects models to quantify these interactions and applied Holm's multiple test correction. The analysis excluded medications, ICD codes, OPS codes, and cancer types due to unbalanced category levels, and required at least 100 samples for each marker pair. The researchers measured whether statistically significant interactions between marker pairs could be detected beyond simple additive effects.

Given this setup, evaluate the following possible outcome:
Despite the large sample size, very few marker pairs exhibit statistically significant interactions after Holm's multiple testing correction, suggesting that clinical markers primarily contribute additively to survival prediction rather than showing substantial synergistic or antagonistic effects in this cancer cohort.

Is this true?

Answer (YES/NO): NO